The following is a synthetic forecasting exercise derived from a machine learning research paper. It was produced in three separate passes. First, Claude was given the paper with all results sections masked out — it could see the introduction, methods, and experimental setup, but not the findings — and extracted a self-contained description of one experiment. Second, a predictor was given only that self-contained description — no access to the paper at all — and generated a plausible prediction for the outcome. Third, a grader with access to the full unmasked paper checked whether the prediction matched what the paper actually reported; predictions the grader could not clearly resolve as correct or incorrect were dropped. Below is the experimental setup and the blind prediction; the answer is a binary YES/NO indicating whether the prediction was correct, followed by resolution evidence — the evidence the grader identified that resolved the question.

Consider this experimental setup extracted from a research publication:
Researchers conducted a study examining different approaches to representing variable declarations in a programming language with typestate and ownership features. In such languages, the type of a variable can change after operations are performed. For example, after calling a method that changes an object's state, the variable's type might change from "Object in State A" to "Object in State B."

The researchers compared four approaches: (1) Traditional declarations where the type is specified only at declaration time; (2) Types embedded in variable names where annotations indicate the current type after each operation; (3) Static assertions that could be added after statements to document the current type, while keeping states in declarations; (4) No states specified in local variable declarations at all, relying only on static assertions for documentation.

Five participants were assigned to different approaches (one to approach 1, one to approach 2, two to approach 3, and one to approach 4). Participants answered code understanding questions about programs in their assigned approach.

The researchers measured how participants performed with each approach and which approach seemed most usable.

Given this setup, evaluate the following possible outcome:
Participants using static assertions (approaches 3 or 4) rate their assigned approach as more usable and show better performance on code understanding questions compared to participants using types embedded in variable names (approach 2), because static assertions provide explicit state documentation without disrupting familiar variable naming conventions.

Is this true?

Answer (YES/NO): YES